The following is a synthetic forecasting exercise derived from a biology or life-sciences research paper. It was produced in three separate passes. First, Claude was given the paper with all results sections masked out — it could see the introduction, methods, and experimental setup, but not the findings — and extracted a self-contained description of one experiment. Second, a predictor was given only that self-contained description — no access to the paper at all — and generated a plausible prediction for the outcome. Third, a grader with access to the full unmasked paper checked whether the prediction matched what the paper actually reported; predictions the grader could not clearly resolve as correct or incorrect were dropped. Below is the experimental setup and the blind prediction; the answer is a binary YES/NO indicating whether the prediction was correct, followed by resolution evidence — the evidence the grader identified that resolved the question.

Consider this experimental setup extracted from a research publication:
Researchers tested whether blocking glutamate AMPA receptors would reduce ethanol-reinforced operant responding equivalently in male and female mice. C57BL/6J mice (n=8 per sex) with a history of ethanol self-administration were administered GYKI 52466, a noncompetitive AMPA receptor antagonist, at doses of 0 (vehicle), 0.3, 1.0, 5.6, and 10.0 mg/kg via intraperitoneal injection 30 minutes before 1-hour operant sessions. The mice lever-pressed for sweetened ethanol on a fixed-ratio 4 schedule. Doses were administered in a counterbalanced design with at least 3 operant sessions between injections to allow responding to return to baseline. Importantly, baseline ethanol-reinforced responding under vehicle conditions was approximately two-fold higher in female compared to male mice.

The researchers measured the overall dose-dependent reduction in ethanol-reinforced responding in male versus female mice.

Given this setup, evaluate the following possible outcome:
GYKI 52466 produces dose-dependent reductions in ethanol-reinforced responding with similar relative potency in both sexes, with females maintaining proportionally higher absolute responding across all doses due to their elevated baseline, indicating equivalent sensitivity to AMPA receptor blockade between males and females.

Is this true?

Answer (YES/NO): YES